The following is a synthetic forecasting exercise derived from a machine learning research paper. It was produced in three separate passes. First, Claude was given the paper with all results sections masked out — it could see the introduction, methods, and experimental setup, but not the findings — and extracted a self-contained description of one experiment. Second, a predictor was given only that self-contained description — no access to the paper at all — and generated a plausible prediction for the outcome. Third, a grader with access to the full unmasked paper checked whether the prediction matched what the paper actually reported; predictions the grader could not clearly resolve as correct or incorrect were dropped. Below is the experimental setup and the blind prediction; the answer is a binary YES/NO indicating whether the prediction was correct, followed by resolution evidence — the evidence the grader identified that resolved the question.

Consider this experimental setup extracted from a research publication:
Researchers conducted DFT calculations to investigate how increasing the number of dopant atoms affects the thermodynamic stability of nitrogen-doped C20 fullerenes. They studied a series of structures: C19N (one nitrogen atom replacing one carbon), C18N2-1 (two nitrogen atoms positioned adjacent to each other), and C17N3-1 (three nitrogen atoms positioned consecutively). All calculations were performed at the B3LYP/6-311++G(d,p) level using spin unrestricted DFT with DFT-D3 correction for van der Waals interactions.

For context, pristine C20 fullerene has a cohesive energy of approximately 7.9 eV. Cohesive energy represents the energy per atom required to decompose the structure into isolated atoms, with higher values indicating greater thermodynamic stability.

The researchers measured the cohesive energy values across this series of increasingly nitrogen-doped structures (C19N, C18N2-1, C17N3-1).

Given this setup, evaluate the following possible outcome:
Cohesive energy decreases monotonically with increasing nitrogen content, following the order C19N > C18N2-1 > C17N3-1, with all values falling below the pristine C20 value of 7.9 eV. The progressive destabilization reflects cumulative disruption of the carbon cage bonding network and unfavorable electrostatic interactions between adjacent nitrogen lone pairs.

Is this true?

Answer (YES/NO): YES